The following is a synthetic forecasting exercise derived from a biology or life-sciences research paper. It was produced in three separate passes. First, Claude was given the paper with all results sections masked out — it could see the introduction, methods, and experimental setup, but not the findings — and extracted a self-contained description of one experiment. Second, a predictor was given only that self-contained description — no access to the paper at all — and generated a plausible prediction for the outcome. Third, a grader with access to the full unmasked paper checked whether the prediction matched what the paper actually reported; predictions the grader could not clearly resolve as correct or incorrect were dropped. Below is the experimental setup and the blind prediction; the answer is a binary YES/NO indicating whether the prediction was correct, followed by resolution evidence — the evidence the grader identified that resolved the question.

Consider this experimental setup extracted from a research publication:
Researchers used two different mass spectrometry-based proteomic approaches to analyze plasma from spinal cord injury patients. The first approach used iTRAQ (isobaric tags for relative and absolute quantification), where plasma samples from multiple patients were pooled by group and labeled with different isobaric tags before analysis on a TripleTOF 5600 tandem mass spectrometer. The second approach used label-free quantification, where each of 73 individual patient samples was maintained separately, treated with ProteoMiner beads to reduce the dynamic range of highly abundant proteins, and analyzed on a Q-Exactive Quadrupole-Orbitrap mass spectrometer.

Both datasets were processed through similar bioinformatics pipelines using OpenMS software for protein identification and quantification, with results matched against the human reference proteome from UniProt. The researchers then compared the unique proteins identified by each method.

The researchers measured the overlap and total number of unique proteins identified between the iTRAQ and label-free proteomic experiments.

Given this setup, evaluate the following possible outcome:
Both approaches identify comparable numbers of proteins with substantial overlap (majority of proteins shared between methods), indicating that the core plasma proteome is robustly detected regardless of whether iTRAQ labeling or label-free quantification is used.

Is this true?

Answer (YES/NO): NO